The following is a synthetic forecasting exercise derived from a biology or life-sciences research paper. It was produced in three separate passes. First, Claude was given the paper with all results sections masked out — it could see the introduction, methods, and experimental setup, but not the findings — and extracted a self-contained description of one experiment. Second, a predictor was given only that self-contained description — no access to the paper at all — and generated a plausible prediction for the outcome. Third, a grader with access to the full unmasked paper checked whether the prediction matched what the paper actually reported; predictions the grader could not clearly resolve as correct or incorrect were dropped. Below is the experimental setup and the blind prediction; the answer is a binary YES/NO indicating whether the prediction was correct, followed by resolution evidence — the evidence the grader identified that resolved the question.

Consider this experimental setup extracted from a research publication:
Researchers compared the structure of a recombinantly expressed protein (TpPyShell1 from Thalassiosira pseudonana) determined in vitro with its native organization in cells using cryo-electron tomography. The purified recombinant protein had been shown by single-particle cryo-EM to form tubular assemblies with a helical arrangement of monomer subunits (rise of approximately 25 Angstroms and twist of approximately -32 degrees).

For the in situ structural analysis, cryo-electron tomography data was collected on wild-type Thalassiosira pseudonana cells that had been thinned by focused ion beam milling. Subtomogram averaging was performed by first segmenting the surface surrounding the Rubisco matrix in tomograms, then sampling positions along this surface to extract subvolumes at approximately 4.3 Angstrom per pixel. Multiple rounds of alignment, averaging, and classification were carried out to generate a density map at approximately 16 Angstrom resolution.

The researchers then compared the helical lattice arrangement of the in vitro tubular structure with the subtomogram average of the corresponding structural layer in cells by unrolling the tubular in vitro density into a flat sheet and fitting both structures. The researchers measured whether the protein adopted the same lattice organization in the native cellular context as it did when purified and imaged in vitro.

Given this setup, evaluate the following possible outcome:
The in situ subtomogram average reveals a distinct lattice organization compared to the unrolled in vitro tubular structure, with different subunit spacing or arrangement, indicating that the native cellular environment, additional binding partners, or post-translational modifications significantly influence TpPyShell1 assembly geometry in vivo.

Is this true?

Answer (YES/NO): NO